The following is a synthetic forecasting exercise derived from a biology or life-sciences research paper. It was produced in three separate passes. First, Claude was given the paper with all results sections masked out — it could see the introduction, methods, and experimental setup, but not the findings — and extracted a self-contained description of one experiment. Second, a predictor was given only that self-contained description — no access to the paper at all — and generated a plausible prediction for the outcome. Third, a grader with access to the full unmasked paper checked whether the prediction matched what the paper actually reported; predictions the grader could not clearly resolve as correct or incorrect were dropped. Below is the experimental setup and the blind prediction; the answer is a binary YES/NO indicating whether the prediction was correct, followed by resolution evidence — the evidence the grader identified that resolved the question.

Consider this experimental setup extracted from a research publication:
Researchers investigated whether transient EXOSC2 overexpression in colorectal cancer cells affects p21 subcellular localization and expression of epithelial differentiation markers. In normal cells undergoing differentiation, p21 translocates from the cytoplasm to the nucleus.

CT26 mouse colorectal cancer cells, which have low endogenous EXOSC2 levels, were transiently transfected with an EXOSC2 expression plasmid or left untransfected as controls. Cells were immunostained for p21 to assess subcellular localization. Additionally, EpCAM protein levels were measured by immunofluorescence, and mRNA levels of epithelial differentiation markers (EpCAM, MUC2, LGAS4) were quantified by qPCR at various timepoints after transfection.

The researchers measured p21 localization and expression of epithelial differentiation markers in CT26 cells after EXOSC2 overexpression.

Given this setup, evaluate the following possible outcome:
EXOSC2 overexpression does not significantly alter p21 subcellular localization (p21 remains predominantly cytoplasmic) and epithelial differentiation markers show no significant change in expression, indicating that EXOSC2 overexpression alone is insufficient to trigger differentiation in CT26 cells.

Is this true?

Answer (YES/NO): NO